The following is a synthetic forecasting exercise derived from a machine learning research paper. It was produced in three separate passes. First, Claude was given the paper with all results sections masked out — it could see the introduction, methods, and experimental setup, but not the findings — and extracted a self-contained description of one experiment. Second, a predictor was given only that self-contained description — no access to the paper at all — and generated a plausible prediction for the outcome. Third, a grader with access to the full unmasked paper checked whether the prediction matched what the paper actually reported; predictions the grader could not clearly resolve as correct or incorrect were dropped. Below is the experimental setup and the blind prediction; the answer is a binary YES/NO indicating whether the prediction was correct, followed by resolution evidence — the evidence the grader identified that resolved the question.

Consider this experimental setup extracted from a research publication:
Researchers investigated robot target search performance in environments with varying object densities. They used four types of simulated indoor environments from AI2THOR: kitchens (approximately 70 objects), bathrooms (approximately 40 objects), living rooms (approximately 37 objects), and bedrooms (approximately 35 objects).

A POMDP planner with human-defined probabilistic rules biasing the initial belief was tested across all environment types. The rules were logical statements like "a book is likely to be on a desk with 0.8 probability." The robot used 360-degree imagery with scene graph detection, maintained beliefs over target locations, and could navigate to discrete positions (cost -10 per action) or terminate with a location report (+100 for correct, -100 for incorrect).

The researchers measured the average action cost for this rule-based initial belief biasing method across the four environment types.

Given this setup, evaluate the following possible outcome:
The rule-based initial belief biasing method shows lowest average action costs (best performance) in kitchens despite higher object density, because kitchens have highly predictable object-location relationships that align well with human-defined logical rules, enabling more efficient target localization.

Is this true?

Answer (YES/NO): NO